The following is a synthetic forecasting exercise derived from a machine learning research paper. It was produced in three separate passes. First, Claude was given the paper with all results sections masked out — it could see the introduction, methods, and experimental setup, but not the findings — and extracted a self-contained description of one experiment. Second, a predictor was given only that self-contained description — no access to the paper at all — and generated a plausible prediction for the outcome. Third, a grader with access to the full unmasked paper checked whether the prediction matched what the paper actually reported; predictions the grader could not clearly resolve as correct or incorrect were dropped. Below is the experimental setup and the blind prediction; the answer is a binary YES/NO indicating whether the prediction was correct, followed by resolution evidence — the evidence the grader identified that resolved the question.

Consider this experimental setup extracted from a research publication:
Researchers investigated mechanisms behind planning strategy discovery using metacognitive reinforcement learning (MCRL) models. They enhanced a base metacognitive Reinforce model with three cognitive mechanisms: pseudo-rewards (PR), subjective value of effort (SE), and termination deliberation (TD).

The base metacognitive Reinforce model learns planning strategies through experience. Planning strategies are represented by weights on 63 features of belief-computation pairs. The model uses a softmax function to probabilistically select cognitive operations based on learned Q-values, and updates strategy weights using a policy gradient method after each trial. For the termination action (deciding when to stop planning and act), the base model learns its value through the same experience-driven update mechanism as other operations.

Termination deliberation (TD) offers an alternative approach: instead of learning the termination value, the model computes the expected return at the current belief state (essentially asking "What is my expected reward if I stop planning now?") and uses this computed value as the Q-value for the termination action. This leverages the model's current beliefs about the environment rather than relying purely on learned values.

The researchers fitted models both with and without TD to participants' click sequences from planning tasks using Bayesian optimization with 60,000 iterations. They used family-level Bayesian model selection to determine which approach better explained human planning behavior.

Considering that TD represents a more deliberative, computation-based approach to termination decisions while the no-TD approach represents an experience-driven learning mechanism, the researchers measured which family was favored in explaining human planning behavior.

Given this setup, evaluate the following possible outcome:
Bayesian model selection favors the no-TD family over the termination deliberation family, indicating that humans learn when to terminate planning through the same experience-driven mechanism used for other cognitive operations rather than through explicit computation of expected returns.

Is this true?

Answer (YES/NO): YES